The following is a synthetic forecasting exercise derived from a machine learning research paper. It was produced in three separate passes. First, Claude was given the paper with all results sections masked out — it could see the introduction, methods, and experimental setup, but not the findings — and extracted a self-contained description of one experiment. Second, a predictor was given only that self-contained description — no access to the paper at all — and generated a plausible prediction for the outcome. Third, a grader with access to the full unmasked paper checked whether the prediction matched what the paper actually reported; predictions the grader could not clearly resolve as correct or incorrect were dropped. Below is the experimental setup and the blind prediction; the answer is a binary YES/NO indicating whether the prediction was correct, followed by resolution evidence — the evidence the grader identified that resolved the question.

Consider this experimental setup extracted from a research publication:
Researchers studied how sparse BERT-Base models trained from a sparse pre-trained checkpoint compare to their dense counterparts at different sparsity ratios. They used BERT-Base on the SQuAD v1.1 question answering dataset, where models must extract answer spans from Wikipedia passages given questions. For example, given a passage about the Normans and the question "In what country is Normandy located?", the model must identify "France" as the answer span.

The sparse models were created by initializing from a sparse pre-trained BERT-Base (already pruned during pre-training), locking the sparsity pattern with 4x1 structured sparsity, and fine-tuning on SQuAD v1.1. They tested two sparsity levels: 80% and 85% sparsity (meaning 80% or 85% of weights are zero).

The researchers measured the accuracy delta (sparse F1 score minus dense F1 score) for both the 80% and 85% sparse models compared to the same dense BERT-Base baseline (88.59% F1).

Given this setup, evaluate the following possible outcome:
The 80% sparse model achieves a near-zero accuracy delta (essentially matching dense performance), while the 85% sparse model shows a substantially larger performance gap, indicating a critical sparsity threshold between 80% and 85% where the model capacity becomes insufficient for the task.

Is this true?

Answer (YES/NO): NO